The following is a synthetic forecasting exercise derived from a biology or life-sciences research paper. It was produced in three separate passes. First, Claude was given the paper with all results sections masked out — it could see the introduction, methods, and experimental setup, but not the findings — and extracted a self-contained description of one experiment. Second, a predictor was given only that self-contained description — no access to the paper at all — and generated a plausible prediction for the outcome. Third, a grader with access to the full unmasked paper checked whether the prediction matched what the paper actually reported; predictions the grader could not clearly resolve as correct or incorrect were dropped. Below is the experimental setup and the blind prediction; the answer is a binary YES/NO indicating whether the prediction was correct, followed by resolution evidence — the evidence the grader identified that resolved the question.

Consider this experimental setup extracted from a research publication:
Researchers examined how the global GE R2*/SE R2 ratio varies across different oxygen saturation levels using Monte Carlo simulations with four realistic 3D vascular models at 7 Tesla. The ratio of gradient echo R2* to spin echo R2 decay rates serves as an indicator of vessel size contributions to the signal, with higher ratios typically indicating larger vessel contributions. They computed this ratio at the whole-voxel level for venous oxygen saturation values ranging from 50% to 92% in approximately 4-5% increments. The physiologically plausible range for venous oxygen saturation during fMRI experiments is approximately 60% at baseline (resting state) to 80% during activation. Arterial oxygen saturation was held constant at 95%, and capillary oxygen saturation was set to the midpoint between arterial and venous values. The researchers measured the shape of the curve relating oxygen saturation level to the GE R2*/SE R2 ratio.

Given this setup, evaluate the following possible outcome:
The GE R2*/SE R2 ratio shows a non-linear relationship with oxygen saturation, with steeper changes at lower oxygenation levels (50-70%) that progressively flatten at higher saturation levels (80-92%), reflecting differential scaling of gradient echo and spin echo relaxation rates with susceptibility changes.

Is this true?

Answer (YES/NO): NO